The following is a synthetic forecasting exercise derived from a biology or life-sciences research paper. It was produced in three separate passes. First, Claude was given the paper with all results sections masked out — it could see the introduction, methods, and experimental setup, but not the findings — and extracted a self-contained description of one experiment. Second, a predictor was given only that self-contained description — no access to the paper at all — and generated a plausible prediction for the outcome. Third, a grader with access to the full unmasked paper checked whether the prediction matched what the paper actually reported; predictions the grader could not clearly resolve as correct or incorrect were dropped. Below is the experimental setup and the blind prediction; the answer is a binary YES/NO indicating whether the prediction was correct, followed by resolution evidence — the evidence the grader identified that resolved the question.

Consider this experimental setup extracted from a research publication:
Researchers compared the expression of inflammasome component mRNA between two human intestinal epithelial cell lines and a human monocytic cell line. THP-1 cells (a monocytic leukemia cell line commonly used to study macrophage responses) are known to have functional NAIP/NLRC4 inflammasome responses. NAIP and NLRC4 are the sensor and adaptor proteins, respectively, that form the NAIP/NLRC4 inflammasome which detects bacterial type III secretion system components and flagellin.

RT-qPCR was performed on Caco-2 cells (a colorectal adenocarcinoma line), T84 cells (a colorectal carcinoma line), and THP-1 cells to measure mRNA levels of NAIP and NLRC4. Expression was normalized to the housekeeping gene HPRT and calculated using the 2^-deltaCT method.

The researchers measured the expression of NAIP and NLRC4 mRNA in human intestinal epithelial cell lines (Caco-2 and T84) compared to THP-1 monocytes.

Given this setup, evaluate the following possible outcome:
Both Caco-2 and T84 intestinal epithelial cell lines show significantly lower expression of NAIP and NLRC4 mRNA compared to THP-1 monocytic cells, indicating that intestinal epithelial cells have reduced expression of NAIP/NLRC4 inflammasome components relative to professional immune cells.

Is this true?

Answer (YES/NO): YES